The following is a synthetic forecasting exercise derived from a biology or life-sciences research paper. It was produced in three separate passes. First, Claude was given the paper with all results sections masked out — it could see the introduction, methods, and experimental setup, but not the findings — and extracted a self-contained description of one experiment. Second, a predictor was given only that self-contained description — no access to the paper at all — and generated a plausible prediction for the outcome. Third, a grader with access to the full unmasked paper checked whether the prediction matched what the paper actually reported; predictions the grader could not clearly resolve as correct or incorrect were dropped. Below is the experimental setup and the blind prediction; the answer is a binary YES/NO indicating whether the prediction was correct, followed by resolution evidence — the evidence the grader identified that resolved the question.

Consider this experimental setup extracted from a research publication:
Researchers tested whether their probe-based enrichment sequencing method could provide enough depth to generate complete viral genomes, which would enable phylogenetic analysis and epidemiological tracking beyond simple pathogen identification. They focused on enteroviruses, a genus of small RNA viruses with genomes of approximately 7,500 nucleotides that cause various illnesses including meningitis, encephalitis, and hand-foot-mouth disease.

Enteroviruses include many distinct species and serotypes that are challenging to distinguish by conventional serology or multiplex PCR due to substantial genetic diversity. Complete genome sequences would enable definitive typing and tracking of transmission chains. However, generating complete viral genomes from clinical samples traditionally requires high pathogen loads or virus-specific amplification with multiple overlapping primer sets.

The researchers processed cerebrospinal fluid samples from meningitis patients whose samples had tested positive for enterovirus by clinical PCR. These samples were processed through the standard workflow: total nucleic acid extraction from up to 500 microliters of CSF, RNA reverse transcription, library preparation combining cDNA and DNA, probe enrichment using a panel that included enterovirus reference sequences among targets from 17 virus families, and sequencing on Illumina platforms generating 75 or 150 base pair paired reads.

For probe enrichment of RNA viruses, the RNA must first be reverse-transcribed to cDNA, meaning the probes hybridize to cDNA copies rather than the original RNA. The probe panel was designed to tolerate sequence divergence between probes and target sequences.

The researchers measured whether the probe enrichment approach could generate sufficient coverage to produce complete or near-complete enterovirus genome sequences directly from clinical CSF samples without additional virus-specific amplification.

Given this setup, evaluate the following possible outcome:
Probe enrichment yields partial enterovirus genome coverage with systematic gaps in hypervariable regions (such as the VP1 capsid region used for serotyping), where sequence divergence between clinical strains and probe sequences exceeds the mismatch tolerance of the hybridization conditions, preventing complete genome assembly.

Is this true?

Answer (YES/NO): NO